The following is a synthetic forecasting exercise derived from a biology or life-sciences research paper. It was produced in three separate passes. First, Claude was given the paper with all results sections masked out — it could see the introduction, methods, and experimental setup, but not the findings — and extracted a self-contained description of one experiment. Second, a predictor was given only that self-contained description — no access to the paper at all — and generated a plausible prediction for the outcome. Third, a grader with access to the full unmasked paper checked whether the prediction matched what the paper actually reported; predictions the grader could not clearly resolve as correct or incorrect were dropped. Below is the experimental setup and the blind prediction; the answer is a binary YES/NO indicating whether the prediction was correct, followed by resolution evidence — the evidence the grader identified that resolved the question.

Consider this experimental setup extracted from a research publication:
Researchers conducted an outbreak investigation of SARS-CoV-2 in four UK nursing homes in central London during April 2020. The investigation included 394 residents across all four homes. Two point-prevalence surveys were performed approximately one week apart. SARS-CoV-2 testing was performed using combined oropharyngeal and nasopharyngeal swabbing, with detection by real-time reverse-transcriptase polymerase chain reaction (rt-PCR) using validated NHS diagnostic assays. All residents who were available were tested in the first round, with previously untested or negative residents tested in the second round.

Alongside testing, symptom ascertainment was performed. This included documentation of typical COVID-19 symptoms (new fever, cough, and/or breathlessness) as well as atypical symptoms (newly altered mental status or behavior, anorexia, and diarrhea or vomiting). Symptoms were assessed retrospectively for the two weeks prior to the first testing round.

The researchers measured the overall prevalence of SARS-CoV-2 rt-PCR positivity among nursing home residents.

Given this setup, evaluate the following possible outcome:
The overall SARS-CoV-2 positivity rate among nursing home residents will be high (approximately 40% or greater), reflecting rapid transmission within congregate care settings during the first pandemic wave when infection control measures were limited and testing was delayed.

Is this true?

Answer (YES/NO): YES